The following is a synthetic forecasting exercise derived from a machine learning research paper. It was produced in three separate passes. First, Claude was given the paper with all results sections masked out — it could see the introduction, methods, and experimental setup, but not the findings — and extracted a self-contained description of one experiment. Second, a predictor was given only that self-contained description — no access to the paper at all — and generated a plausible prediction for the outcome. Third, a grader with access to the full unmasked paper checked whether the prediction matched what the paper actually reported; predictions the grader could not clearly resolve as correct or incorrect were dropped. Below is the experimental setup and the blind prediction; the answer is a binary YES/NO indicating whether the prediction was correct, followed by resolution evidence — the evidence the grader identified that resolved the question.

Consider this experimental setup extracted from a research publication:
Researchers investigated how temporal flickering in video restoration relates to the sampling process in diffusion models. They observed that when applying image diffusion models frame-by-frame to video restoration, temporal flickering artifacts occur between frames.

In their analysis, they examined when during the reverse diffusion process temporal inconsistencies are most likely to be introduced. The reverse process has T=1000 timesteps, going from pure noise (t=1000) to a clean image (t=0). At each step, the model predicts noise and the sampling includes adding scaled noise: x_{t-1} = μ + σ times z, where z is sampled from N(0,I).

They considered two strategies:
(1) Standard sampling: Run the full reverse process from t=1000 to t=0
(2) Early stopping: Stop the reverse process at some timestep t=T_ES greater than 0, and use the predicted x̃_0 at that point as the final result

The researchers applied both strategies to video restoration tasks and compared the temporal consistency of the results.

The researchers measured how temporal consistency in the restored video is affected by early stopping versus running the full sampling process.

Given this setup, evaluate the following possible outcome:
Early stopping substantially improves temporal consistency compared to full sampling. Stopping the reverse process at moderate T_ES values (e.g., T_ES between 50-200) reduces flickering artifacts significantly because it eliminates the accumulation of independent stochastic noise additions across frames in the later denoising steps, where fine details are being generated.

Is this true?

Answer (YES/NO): NO